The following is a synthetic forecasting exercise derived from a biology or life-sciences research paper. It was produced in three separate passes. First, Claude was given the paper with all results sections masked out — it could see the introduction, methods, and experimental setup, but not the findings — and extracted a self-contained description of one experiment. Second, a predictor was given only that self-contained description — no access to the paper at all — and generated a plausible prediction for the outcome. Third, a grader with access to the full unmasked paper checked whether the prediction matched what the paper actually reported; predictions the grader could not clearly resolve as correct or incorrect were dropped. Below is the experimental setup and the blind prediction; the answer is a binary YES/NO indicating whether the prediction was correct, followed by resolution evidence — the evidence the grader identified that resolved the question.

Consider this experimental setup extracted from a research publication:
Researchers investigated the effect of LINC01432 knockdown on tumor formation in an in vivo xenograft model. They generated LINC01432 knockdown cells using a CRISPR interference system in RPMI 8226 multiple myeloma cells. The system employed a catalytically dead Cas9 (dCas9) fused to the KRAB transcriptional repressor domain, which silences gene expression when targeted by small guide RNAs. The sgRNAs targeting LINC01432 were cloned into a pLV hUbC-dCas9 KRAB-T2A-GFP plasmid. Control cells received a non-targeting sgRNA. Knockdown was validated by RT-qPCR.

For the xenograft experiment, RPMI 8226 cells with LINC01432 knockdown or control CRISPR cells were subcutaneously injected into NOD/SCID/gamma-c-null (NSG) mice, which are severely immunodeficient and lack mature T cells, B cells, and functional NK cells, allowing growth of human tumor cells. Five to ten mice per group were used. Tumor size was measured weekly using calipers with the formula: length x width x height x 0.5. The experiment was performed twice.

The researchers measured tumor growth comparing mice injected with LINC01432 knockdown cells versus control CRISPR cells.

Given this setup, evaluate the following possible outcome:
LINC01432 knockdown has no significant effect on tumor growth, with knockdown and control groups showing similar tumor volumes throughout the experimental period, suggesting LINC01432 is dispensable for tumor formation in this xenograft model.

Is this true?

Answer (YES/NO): NO